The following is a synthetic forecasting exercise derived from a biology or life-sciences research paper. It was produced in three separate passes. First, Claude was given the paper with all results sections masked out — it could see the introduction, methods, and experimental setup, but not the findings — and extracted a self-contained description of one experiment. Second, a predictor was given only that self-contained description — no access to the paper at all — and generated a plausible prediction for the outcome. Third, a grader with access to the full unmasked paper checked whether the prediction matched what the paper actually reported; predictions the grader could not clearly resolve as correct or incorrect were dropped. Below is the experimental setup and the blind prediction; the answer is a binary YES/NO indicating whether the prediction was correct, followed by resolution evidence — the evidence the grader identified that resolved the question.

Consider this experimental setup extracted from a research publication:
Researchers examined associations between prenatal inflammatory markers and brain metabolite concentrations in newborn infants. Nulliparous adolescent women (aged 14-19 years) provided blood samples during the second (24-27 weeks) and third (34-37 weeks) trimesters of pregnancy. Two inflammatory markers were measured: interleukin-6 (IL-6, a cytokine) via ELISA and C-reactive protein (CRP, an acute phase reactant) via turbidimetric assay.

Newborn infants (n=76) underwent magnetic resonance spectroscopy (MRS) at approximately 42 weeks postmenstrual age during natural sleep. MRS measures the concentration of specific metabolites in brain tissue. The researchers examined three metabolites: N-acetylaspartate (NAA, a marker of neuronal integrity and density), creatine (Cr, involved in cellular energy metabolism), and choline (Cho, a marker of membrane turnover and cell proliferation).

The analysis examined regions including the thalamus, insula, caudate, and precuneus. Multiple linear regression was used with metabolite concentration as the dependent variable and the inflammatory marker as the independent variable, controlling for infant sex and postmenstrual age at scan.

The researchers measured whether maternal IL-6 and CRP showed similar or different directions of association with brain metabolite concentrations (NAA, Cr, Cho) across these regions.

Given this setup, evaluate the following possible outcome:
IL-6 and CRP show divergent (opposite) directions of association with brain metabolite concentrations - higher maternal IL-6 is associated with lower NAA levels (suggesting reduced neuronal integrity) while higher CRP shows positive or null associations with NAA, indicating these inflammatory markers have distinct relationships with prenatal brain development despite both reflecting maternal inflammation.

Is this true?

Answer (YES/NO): YES